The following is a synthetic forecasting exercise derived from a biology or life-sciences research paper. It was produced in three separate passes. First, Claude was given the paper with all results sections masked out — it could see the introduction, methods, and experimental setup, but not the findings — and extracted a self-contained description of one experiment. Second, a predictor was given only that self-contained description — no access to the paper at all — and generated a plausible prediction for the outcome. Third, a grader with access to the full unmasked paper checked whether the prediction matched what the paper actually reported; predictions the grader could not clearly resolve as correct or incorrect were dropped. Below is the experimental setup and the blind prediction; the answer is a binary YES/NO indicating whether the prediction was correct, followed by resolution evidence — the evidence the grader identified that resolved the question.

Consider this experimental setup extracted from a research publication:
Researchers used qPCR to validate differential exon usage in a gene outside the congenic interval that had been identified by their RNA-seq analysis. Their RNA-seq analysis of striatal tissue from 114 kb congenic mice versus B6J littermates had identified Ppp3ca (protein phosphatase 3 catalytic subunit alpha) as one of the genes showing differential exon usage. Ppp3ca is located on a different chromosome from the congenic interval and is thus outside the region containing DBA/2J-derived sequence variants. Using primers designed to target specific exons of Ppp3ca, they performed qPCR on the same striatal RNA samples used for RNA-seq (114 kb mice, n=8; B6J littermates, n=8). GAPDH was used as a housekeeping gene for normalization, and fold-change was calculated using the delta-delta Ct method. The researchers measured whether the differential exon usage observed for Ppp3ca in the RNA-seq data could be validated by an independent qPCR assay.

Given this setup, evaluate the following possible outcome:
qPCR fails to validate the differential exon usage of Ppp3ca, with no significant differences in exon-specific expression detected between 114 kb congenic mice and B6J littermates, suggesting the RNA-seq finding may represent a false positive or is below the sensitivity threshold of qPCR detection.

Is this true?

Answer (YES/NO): NO